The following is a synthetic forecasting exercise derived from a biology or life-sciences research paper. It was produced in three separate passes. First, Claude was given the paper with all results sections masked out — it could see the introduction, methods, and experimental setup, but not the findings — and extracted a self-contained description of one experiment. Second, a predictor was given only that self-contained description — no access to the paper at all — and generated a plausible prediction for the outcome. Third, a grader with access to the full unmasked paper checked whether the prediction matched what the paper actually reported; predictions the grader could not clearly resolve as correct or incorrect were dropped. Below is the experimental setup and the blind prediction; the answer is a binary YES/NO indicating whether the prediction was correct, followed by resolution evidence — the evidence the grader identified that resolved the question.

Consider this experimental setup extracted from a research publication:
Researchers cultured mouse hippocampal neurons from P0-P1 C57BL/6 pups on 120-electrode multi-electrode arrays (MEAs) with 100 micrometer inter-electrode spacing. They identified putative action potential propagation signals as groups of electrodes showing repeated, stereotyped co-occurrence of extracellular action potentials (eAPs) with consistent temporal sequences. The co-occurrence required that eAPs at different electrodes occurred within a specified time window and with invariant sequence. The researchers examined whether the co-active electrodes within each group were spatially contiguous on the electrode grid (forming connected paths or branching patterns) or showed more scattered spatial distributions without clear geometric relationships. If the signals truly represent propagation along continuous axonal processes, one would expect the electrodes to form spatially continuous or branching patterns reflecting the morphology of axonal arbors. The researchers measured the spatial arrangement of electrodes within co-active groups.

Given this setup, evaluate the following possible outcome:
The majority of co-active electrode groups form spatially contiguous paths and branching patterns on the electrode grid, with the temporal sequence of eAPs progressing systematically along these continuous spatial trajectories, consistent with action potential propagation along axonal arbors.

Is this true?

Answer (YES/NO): YES